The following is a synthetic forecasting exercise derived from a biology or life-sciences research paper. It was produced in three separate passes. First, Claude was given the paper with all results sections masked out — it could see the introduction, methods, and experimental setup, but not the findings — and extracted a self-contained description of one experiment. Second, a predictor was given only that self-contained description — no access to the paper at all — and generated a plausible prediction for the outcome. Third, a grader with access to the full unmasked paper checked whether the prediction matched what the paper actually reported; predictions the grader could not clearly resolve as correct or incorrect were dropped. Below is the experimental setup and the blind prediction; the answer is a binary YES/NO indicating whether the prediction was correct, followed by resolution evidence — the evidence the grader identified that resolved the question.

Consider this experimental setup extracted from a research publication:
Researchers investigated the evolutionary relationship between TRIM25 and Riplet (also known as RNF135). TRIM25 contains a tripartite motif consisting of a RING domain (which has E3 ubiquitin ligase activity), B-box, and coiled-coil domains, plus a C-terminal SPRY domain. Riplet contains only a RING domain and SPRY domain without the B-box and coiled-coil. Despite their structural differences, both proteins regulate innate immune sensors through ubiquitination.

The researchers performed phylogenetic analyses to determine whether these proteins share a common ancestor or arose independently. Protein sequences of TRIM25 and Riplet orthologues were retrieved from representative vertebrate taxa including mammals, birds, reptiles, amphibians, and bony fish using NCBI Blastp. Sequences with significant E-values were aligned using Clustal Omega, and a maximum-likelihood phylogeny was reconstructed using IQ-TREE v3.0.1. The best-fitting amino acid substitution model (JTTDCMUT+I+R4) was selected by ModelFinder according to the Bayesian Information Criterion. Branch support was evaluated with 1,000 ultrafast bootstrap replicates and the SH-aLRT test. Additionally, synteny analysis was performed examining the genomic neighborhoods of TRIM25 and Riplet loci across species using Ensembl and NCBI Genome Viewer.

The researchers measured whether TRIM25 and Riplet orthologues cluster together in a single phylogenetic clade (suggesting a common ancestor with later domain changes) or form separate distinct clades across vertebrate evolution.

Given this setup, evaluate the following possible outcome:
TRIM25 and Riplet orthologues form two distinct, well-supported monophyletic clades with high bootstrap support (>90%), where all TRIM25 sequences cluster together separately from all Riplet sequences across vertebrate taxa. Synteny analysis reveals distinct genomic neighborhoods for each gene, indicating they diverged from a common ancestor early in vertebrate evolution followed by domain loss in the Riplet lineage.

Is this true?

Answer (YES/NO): NO